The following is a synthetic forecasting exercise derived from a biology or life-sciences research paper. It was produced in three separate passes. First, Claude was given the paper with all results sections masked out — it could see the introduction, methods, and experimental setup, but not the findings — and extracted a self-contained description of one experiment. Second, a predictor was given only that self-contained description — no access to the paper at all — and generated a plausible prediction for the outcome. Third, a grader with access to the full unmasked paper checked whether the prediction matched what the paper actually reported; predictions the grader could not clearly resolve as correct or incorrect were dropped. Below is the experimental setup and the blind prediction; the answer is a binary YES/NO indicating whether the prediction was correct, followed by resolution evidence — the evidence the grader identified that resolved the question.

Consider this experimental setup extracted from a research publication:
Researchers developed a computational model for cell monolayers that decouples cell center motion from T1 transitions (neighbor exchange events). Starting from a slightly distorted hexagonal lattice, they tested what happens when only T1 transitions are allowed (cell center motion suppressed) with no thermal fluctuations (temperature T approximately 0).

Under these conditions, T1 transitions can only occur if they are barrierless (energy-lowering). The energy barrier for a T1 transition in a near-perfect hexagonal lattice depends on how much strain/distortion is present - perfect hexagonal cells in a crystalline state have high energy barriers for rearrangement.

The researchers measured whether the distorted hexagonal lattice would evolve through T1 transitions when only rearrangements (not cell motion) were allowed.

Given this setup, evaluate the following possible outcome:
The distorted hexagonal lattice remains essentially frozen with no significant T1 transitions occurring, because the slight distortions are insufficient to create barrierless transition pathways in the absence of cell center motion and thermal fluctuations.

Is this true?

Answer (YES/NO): YES